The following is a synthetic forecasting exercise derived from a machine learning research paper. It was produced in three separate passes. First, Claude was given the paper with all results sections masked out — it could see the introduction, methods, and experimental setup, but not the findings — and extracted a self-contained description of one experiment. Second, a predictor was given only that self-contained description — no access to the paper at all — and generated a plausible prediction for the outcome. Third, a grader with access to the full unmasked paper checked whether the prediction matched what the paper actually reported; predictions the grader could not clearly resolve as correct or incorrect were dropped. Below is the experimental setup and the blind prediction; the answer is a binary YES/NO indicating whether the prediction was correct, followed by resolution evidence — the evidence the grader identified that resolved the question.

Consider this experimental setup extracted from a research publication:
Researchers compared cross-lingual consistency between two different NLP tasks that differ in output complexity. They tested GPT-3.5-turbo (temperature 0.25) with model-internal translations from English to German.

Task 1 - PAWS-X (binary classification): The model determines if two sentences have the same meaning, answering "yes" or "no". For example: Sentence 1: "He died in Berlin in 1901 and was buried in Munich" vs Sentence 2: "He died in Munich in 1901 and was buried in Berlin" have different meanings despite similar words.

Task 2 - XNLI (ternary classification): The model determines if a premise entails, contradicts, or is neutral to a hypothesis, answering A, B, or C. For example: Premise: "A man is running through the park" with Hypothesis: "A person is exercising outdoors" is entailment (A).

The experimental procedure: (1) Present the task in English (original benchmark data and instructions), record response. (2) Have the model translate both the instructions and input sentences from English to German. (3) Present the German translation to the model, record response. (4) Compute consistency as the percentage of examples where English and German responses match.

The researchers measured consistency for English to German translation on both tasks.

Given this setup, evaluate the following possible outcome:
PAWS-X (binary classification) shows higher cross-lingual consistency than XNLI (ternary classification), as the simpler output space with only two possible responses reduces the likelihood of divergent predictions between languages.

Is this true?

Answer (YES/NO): YES